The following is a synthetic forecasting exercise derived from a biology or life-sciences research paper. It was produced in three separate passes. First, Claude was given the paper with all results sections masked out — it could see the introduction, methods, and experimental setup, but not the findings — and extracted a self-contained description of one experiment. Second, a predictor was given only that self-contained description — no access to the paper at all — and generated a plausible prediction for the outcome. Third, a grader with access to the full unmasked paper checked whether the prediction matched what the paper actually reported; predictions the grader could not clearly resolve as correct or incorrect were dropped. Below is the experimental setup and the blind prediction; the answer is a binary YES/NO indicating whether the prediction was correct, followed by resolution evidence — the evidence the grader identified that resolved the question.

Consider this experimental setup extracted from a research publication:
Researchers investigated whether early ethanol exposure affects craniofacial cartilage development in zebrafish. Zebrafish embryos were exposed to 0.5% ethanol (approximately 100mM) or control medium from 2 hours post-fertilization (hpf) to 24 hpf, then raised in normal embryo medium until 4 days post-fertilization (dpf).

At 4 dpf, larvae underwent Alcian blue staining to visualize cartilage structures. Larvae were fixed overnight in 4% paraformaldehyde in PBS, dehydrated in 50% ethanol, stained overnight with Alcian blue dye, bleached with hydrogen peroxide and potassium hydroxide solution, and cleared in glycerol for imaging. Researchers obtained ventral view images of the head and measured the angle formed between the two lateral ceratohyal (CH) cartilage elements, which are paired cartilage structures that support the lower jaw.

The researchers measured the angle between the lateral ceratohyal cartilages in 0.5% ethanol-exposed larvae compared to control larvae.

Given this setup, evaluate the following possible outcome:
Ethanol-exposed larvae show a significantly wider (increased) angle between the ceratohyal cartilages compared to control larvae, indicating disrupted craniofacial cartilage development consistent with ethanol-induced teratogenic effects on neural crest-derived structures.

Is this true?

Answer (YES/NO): NO